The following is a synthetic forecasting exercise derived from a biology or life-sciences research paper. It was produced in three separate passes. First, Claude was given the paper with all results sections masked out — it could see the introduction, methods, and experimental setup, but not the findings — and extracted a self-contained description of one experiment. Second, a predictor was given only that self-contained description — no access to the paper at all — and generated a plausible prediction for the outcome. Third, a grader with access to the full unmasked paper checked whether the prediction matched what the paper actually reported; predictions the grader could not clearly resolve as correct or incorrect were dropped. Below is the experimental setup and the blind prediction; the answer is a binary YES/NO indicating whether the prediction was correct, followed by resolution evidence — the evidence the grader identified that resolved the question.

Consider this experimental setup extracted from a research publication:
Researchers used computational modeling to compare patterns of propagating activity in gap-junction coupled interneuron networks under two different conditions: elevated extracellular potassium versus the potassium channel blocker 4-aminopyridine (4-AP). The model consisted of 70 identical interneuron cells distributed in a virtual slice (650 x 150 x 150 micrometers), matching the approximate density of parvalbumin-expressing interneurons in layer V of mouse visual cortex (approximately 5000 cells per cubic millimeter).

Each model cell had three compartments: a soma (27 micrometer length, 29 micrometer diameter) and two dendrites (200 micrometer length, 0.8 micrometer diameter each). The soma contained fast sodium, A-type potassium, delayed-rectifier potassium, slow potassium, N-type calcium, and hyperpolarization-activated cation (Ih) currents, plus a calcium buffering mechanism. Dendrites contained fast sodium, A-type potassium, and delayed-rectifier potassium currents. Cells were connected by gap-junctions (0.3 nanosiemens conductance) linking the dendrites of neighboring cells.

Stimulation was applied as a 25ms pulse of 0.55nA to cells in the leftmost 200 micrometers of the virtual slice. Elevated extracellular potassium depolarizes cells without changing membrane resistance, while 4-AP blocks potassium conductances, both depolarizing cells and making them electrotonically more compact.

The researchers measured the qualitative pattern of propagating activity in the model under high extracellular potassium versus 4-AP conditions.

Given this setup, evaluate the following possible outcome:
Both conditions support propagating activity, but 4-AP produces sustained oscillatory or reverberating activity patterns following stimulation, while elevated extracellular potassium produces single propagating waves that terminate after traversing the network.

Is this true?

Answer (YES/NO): NO